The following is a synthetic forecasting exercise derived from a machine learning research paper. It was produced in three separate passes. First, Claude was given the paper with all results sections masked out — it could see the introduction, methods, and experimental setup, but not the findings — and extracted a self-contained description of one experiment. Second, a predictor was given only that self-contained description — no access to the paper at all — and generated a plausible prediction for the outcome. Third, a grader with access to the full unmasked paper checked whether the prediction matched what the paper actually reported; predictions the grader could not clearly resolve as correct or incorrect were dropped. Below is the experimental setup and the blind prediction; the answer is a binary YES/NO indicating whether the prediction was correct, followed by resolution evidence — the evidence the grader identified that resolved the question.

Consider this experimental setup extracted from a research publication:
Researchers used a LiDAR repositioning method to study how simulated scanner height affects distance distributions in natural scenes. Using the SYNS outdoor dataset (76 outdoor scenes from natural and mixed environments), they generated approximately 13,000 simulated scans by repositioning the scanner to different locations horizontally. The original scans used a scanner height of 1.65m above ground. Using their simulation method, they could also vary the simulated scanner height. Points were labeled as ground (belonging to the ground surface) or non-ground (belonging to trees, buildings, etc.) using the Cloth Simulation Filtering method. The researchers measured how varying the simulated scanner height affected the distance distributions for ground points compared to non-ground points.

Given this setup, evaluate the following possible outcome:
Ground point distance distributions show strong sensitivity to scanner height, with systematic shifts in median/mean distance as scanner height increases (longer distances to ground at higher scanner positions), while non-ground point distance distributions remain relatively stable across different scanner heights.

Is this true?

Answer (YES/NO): YES